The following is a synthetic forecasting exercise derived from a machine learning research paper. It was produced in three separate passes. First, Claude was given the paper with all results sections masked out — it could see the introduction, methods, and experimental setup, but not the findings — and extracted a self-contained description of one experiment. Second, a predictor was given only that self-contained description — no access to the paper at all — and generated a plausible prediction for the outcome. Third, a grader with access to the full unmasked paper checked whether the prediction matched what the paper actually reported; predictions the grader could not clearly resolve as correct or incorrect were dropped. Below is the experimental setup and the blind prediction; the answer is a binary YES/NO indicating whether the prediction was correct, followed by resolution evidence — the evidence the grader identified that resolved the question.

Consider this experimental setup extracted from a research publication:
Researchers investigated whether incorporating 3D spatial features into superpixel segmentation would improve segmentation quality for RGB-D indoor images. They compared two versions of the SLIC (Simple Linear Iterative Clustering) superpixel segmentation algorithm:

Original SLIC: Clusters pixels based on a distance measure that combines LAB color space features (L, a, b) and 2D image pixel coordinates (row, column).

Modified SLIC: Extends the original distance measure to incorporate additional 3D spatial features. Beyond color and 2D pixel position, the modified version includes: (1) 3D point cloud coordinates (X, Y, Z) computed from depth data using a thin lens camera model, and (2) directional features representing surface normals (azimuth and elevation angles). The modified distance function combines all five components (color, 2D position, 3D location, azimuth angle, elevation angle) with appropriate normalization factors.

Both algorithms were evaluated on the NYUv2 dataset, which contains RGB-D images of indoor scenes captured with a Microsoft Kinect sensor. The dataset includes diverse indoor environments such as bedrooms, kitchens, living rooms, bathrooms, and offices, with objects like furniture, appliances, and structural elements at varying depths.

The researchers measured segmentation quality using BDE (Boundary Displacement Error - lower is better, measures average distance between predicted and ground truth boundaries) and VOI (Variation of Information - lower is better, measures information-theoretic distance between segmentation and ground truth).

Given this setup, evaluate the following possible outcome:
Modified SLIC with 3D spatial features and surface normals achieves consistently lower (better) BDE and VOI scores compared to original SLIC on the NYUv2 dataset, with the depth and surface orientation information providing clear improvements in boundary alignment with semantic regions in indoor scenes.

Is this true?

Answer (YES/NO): YES